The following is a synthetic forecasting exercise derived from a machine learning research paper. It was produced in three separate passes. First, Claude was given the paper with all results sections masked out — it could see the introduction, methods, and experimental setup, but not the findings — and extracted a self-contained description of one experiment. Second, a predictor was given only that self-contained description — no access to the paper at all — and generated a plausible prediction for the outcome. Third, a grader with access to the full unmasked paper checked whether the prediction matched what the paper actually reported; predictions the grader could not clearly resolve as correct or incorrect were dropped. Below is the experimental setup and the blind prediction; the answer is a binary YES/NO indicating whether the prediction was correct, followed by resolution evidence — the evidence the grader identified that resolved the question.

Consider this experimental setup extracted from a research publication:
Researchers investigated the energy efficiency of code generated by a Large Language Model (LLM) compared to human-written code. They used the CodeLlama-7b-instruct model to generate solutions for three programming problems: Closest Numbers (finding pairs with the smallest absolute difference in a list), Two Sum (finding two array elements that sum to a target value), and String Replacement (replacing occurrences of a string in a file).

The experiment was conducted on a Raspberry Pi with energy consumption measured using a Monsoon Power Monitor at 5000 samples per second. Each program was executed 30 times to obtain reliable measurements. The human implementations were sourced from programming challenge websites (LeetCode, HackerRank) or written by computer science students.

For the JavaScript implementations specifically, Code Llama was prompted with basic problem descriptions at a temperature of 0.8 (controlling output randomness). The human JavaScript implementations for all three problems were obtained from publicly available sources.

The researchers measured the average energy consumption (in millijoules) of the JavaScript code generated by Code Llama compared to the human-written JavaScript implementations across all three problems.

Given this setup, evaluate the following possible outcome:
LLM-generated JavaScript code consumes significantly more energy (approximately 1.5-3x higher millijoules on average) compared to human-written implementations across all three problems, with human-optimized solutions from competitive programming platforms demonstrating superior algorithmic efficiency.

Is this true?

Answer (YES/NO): NO